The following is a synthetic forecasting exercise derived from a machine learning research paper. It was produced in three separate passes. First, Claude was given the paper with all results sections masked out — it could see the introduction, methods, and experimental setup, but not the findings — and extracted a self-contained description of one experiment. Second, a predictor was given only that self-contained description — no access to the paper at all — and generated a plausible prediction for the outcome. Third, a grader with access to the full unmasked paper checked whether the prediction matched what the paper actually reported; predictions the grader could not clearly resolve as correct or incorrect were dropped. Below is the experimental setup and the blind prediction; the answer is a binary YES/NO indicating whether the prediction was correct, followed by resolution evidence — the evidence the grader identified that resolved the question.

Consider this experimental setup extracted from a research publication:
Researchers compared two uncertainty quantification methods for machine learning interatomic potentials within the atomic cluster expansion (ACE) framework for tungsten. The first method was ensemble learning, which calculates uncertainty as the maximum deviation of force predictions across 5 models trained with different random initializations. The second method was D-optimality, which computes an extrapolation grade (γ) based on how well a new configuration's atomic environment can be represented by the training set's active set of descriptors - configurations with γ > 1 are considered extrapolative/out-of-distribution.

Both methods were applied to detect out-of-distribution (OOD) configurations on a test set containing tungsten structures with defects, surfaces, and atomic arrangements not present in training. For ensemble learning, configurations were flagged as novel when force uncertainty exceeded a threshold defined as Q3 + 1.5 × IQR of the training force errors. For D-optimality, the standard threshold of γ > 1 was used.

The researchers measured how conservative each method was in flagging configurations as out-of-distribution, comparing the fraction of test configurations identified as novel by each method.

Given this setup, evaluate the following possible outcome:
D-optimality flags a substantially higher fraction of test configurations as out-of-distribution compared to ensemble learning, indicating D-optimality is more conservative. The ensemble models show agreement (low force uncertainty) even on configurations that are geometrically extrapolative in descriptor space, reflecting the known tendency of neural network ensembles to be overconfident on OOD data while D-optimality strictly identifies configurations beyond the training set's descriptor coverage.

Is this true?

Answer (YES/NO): YES